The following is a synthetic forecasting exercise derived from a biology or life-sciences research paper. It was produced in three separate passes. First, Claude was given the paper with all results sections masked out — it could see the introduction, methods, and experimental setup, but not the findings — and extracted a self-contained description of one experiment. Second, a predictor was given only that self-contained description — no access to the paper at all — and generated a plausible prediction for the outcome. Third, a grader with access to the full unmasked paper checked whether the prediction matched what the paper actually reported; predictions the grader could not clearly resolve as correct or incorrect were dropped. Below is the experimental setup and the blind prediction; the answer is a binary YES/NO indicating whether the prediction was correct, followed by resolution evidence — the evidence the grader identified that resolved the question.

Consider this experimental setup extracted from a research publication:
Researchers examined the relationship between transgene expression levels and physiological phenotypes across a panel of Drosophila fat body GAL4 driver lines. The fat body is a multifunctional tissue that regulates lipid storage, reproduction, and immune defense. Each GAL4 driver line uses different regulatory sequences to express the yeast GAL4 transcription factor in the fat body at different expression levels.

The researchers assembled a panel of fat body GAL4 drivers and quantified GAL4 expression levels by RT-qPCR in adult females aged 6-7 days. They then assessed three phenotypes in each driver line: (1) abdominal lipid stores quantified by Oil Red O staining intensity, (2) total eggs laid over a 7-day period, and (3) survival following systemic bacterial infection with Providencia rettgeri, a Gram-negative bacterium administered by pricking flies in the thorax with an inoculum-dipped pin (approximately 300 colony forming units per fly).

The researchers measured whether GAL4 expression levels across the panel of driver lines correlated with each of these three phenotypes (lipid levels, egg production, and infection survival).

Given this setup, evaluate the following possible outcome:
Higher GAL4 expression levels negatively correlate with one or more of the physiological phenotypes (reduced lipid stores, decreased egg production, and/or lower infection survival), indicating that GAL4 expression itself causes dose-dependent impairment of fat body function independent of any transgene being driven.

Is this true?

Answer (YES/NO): YES